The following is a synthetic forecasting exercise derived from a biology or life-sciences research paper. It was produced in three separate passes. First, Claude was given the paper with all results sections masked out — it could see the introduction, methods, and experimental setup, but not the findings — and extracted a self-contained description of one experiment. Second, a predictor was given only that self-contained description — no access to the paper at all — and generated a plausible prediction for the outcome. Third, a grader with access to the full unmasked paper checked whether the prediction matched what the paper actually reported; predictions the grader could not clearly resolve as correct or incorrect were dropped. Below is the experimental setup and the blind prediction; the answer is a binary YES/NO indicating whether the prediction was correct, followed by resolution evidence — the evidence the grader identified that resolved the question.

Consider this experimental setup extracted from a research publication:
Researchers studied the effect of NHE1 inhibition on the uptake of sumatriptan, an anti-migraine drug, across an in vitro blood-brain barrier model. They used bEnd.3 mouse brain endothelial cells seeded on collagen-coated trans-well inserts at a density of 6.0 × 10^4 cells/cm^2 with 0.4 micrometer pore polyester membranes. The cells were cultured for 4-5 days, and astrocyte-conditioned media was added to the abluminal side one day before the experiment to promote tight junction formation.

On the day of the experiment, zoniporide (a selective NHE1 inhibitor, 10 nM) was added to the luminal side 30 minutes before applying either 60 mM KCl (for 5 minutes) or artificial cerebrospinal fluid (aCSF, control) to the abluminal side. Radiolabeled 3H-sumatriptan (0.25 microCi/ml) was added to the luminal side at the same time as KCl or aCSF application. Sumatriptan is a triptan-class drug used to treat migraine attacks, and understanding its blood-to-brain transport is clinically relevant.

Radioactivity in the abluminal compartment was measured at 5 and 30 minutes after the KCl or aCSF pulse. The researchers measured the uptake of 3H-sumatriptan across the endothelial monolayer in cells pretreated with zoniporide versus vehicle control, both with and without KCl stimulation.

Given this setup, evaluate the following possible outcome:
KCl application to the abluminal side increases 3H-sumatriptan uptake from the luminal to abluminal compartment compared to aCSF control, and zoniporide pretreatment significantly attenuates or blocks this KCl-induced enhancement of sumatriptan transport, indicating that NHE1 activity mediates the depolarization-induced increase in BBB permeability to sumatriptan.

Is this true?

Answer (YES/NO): NO